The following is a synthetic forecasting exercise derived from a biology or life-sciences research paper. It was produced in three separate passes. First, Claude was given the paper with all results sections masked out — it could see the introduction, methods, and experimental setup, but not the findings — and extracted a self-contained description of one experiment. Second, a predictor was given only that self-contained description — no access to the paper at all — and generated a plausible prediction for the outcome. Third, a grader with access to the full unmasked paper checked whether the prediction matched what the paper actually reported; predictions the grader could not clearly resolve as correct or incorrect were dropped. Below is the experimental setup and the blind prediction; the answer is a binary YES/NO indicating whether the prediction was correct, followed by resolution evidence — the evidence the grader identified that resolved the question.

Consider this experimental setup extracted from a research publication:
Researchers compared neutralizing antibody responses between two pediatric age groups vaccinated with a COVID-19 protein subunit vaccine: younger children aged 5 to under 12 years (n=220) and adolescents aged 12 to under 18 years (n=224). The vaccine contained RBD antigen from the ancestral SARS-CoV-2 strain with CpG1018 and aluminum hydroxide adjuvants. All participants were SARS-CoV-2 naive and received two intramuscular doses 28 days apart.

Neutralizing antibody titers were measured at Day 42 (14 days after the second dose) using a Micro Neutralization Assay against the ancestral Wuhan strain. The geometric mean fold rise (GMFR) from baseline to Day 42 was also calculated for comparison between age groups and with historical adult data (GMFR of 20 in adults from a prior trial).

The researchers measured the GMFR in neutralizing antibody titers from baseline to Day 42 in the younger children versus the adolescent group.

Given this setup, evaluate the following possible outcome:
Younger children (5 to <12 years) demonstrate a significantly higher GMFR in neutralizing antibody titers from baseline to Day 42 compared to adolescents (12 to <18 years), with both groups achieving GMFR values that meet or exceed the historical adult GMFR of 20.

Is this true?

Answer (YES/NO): NO